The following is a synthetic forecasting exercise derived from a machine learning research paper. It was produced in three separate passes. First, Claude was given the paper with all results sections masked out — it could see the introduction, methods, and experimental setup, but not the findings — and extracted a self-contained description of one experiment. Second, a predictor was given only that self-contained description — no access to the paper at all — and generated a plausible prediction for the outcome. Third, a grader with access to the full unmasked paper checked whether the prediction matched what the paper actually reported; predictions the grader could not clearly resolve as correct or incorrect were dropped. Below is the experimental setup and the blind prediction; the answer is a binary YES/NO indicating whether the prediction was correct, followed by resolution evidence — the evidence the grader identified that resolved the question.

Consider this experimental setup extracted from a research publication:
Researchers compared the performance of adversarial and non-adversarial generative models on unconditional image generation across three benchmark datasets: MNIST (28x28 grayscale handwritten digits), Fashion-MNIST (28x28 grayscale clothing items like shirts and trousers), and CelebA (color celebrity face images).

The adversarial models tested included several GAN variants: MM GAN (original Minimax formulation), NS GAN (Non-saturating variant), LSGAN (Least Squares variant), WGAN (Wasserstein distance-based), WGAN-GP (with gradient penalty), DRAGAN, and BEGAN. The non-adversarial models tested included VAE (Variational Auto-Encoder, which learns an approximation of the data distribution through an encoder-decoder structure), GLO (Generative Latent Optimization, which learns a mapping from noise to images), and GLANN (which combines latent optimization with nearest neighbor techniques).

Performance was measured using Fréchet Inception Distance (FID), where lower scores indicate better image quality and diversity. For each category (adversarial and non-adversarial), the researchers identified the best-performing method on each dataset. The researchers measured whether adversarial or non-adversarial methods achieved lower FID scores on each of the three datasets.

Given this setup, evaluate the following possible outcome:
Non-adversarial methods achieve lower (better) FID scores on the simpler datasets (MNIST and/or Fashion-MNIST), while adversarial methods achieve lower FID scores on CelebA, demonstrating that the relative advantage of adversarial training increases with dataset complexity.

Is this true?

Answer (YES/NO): NO